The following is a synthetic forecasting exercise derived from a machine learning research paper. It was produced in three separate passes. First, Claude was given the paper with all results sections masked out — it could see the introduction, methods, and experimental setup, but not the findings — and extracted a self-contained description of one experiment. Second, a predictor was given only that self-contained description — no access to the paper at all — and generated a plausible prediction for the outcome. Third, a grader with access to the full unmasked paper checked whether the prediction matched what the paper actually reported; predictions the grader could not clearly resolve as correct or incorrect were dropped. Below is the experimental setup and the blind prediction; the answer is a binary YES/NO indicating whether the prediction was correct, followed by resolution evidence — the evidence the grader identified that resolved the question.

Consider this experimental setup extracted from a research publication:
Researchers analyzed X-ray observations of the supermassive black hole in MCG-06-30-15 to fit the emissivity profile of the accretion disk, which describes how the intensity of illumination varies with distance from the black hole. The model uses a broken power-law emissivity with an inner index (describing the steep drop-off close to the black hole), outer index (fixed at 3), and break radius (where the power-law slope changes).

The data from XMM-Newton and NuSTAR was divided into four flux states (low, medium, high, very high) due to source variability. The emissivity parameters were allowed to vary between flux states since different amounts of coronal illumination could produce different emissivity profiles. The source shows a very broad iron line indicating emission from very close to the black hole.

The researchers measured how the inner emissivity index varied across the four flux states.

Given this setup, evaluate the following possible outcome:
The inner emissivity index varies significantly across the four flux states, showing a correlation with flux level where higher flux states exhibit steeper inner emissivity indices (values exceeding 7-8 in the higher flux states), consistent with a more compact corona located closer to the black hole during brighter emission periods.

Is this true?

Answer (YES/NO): YES